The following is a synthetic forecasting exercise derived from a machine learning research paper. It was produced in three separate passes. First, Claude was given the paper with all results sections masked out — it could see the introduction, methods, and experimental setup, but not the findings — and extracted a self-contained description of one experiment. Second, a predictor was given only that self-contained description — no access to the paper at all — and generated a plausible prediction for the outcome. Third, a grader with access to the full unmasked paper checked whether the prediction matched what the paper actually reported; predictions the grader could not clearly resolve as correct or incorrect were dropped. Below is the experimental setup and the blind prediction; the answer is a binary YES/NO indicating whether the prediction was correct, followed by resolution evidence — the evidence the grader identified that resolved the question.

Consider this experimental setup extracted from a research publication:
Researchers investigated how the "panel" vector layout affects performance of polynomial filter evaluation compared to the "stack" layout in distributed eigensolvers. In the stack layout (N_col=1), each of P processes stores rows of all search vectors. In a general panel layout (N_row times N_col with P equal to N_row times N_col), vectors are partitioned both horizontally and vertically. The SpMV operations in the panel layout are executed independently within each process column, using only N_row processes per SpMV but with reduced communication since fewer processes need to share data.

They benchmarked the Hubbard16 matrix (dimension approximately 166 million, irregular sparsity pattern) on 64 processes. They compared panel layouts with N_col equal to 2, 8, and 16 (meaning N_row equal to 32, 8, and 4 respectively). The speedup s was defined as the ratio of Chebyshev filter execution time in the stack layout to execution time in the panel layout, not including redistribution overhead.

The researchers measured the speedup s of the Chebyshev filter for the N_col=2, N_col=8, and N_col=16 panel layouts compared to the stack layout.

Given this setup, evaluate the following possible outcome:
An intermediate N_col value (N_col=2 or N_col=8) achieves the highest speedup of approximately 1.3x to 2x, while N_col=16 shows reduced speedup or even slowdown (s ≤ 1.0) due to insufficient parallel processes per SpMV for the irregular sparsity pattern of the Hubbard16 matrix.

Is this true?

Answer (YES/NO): NO